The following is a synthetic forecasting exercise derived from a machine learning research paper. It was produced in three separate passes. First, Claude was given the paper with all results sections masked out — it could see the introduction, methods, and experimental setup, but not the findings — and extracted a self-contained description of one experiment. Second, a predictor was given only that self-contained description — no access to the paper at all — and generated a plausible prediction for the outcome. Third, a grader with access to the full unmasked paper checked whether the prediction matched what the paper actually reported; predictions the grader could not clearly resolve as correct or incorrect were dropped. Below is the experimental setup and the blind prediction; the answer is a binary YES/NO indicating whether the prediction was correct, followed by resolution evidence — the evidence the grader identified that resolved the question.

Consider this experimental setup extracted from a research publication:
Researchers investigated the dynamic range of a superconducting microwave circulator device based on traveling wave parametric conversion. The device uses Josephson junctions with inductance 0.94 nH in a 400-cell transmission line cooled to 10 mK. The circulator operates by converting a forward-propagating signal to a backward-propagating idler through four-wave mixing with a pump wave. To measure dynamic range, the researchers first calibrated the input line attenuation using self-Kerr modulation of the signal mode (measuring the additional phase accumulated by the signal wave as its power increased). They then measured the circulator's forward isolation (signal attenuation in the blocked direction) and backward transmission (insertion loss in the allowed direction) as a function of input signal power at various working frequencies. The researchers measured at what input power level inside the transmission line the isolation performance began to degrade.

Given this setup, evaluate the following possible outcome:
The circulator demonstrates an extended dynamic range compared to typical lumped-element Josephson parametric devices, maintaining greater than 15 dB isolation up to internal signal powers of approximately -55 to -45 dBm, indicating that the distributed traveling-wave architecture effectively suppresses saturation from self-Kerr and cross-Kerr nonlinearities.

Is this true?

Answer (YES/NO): NO